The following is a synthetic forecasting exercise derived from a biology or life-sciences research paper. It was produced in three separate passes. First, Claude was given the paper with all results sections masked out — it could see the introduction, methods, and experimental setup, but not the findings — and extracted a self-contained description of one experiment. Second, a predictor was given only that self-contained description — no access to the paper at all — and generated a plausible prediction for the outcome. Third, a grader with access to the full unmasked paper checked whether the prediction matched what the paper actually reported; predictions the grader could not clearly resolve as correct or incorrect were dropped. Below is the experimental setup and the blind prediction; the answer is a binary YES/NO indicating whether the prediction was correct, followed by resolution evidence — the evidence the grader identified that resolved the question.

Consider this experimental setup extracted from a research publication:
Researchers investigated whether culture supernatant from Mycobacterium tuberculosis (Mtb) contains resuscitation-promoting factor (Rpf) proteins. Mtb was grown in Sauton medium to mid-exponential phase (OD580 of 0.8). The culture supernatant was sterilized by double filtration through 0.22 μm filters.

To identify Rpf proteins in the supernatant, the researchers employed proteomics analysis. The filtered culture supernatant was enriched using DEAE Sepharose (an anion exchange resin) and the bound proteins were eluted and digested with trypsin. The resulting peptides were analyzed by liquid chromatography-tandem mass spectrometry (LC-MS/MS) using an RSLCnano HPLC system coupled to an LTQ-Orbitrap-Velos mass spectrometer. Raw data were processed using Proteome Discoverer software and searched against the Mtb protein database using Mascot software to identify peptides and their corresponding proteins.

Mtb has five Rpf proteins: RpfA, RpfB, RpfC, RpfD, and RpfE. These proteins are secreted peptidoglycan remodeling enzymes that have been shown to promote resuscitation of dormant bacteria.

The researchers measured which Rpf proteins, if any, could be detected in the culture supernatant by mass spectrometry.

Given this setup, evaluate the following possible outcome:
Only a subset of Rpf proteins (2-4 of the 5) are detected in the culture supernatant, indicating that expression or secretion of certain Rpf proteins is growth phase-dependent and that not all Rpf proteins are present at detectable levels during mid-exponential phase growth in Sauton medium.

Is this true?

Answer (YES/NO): YES